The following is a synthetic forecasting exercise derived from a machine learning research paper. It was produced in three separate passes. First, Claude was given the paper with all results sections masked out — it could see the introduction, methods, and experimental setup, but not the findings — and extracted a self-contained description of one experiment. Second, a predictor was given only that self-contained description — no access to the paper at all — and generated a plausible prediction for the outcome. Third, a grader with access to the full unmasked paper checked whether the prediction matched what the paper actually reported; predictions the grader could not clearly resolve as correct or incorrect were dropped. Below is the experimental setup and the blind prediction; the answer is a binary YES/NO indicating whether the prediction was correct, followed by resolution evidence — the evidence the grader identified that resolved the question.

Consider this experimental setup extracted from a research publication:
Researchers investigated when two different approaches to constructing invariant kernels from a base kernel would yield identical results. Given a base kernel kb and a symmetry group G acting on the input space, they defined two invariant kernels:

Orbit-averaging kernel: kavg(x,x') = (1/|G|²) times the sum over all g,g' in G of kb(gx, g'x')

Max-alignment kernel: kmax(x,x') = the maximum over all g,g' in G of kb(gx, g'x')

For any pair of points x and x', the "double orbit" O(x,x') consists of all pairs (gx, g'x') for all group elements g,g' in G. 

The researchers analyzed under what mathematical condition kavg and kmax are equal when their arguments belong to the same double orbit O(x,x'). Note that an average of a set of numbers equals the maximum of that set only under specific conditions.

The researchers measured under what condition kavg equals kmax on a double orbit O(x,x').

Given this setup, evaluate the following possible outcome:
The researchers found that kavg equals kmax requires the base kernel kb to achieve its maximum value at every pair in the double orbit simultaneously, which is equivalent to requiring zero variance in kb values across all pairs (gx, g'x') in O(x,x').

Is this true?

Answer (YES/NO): YES